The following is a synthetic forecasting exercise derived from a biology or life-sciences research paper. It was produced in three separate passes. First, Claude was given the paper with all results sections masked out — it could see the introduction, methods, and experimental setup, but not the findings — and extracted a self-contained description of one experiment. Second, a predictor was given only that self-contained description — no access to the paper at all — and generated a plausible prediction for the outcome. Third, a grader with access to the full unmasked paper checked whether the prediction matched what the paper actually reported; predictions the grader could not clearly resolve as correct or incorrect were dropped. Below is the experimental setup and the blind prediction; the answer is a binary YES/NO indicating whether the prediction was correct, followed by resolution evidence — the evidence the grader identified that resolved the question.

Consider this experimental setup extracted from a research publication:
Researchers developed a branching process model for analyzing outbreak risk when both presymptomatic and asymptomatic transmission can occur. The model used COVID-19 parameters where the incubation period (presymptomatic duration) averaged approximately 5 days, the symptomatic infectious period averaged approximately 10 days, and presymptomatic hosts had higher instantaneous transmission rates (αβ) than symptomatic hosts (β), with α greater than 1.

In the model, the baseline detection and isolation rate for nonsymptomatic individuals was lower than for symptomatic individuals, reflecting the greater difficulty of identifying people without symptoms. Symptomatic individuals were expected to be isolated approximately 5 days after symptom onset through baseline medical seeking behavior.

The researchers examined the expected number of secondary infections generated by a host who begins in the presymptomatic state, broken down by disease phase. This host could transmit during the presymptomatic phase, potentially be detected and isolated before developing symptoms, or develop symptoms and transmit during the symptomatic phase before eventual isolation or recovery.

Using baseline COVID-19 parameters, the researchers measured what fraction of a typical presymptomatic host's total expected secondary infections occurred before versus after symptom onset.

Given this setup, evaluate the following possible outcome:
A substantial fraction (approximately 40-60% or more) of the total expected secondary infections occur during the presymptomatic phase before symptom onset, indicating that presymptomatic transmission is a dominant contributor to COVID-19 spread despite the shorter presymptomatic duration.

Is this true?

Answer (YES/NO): YES